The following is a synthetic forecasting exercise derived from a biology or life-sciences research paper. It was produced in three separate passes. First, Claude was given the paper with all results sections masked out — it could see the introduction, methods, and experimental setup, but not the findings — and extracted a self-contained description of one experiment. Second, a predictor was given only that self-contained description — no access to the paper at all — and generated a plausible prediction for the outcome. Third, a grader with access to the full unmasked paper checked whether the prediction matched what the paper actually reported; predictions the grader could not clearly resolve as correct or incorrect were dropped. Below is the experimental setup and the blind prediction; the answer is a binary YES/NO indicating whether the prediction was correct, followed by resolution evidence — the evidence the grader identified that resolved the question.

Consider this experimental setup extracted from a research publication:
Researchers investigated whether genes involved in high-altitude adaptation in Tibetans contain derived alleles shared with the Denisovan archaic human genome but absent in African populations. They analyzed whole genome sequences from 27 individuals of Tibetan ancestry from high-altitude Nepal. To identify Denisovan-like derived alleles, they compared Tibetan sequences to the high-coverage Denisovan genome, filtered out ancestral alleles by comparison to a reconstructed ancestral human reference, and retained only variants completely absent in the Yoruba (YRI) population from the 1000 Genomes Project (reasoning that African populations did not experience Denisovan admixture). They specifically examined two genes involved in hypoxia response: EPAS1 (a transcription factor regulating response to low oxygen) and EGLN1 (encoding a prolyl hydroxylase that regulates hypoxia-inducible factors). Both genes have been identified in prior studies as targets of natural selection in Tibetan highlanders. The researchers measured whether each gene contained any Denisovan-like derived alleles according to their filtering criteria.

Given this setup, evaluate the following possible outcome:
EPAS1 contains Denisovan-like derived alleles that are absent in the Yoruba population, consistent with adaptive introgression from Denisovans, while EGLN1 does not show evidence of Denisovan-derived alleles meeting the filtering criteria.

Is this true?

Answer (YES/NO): YES